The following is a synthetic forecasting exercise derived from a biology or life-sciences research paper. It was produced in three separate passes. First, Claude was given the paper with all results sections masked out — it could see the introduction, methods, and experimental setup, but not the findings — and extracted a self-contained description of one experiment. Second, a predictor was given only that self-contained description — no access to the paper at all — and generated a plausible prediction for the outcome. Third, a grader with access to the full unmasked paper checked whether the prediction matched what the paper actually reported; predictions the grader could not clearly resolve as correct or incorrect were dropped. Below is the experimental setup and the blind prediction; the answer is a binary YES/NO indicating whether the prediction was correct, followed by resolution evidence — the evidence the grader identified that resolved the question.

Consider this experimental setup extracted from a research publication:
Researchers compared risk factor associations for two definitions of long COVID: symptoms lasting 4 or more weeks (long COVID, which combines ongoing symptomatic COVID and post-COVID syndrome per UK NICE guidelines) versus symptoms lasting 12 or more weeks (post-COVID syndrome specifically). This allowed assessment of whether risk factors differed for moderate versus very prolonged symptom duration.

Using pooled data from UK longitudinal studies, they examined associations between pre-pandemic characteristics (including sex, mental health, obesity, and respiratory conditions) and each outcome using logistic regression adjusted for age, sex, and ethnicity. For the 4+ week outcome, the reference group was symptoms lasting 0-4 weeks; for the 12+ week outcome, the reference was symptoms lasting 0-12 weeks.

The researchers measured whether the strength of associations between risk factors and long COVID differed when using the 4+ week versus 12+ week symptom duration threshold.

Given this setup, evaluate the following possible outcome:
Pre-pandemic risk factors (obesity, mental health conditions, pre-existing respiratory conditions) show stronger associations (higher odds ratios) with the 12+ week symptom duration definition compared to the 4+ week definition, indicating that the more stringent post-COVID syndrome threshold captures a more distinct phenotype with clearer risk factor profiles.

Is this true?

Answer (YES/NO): NO